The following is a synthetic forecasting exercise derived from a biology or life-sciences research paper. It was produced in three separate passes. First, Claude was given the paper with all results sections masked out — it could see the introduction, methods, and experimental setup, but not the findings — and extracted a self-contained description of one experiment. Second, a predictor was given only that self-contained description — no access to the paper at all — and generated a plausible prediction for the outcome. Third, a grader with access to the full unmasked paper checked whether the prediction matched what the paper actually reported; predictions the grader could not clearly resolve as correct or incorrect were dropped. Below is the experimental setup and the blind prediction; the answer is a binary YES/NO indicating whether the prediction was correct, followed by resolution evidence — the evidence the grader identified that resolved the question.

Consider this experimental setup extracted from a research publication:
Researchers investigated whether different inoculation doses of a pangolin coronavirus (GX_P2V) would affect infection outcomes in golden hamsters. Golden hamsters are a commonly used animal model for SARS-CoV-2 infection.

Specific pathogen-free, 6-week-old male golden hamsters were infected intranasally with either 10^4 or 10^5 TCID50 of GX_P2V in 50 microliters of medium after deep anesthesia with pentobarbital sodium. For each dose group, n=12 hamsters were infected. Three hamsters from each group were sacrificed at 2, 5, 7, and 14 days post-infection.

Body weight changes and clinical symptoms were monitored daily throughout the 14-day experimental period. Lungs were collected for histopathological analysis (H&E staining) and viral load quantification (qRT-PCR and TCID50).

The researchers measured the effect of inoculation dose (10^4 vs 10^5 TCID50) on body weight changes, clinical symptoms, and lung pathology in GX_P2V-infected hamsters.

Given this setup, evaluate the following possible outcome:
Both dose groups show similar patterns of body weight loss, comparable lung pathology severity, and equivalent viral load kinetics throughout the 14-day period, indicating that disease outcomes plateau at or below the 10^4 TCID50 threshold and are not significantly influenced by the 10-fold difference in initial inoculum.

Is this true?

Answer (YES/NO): NO